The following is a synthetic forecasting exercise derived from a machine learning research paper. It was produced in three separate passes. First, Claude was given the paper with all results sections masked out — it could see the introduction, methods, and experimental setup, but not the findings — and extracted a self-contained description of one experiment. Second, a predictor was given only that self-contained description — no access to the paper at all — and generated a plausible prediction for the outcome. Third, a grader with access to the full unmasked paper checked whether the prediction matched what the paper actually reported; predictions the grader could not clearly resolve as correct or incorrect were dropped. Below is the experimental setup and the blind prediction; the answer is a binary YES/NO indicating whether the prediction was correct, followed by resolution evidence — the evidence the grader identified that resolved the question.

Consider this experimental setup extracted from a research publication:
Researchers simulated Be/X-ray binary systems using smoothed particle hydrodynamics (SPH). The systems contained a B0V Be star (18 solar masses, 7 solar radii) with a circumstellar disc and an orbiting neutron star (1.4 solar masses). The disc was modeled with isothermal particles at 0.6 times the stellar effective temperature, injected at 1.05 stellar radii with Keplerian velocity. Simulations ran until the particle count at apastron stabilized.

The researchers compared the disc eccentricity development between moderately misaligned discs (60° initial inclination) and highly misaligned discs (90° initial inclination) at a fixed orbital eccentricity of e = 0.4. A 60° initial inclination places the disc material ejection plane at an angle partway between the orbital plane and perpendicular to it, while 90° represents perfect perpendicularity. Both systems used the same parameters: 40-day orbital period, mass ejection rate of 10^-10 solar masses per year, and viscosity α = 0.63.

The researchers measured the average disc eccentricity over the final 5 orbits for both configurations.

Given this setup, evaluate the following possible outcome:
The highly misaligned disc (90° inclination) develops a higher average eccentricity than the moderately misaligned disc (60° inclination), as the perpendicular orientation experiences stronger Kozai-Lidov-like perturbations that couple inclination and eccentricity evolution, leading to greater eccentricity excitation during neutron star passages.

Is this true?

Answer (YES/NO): YES